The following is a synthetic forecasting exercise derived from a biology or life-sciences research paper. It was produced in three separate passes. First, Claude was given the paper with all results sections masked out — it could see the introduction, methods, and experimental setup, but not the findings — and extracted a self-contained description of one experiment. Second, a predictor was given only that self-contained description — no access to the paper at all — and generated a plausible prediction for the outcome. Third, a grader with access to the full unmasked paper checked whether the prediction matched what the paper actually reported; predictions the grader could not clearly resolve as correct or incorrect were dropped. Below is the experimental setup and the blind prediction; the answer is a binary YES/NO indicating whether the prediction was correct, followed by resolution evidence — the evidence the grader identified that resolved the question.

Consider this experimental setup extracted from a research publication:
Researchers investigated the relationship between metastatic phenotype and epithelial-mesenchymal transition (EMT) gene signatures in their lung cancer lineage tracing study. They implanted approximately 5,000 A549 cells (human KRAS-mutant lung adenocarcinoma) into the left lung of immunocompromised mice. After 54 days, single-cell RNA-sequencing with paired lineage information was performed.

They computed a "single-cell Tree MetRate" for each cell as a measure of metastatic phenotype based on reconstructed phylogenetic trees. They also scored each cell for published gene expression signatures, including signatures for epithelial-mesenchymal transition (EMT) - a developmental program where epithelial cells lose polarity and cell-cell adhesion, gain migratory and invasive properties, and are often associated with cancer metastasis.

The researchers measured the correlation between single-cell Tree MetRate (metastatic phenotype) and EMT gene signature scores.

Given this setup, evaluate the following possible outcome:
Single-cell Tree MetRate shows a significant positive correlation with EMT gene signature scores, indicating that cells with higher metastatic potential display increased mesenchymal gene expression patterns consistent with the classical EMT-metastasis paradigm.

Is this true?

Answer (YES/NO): YES